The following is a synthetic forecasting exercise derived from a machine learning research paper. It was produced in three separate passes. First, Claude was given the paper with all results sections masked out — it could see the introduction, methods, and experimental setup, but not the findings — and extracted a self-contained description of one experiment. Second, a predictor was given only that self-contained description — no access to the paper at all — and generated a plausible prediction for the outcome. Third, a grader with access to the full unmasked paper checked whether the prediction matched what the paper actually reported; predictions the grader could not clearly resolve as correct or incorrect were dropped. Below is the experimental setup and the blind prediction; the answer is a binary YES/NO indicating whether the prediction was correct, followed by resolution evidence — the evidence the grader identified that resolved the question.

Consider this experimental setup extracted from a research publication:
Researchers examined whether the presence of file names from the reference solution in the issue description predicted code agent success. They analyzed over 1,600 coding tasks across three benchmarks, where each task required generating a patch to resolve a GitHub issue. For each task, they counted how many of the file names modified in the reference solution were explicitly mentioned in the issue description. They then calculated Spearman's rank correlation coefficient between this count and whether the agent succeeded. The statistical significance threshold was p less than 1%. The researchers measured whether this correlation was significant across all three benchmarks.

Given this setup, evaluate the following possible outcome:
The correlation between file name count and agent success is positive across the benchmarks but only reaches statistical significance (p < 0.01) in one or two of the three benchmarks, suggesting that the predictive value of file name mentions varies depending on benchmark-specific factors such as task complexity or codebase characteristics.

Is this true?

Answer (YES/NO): NO